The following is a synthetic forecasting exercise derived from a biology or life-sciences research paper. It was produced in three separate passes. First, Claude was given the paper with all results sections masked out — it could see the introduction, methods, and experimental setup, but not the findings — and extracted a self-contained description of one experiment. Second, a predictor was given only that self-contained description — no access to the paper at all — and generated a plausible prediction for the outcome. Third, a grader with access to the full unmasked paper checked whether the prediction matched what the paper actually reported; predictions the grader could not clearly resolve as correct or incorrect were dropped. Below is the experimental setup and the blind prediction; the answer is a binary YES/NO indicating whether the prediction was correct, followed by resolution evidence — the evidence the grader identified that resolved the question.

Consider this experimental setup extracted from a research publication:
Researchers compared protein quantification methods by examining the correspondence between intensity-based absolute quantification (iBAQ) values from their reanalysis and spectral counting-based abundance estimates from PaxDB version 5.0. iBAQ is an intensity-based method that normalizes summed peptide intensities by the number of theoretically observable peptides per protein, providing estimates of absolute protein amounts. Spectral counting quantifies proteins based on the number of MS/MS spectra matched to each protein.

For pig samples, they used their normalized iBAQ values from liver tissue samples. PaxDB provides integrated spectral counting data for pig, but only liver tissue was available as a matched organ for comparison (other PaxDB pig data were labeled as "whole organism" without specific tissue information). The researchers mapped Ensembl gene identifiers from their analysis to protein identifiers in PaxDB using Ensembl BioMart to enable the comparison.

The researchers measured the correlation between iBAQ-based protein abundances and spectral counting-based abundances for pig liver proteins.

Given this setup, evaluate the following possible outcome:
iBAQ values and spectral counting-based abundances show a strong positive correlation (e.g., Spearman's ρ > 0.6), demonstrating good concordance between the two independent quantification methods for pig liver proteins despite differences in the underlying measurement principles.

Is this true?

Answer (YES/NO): NO